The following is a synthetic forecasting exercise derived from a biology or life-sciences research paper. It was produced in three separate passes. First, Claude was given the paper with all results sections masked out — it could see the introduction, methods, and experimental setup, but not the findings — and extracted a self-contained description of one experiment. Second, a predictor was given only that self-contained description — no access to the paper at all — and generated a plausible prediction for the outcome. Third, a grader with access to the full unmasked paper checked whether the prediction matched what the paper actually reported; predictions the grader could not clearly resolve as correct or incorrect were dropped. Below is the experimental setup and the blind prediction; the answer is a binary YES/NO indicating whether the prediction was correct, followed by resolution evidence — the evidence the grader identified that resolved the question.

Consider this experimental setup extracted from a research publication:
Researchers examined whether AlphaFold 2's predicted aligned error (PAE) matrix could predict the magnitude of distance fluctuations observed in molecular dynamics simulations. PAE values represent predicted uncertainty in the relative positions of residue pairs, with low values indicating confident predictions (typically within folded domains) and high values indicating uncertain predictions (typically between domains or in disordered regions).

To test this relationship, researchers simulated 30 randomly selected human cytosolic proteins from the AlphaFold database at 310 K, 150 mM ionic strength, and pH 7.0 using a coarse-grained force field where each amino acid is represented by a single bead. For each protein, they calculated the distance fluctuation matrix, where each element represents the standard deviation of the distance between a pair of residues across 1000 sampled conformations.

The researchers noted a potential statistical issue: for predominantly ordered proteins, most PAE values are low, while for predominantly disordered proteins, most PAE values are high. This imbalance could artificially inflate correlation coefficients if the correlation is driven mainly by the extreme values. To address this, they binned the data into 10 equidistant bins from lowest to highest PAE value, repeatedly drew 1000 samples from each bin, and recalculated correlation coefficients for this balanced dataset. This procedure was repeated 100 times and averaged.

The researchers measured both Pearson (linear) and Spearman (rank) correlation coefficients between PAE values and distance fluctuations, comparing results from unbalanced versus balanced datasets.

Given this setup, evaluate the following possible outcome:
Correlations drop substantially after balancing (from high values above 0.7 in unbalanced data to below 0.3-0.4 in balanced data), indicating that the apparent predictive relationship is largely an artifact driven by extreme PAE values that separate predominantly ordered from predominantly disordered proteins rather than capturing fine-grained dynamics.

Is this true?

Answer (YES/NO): NO